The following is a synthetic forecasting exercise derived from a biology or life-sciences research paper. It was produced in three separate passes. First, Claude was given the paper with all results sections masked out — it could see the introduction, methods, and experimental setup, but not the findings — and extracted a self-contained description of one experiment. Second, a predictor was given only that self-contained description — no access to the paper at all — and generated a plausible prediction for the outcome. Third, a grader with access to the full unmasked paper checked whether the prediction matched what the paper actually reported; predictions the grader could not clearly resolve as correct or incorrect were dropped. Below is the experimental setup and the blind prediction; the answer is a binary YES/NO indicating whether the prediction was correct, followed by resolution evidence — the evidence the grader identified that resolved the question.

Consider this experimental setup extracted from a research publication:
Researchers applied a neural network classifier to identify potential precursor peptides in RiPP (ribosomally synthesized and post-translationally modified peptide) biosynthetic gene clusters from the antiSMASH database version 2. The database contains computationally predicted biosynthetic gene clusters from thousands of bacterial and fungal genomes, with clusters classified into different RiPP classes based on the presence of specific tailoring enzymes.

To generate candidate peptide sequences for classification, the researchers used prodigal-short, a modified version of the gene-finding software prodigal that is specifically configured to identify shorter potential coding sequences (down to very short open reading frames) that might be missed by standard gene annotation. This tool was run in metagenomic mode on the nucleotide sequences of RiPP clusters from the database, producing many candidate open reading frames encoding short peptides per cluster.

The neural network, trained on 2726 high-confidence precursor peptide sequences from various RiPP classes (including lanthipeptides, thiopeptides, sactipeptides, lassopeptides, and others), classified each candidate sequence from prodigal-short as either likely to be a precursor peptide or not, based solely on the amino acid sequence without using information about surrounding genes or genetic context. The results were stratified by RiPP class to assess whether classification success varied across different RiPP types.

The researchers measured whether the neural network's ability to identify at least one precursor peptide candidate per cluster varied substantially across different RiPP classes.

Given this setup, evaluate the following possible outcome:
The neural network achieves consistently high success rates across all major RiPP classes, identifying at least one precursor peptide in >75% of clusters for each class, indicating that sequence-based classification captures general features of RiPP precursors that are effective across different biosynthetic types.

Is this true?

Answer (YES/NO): NO